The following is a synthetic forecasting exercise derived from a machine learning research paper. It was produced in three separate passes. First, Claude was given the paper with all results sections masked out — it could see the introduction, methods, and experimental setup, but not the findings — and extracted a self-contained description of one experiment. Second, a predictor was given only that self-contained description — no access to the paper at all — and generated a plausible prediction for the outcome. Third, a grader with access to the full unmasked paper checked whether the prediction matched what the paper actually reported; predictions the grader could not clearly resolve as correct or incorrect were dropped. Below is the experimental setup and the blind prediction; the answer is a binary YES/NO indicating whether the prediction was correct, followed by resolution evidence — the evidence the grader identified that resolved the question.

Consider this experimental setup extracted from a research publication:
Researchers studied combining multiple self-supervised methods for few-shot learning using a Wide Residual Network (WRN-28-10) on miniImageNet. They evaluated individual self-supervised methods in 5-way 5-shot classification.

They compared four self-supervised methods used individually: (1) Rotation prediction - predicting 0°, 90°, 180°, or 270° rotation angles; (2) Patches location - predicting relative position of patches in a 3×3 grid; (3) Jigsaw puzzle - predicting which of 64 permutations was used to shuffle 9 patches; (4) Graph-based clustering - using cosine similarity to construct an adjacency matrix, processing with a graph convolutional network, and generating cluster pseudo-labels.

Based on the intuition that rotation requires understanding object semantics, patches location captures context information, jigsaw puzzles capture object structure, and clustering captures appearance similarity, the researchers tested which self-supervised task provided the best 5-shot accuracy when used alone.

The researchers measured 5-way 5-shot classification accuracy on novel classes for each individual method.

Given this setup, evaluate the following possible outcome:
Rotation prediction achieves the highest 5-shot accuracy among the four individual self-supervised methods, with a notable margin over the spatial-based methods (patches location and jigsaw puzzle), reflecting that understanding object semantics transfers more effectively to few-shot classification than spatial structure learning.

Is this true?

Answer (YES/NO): YES